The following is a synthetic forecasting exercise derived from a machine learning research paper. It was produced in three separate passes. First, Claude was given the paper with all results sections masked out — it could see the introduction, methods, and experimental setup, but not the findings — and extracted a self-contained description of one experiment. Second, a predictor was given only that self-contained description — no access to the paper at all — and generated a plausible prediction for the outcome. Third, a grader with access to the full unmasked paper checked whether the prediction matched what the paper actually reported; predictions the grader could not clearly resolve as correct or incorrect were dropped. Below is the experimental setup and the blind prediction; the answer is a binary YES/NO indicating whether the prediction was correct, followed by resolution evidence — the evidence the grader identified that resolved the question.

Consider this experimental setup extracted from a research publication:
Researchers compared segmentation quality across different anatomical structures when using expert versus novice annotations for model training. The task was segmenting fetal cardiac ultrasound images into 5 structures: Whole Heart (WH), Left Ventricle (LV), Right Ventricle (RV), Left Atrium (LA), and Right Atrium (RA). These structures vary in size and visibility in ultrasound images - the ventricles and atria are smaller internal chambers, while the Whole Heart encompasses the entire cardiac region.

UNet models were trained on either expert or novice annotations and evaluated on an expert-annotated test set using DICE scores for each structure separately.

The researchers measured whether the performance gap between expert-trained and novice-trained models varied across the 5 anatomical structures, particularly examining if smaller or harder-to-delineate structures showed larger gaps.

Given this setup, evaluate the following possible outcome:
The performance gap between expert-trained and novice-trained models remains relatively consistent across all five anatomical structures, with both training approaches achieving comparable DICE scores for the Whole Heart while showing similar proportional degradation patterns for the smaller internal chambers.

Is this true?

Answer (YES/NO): NO